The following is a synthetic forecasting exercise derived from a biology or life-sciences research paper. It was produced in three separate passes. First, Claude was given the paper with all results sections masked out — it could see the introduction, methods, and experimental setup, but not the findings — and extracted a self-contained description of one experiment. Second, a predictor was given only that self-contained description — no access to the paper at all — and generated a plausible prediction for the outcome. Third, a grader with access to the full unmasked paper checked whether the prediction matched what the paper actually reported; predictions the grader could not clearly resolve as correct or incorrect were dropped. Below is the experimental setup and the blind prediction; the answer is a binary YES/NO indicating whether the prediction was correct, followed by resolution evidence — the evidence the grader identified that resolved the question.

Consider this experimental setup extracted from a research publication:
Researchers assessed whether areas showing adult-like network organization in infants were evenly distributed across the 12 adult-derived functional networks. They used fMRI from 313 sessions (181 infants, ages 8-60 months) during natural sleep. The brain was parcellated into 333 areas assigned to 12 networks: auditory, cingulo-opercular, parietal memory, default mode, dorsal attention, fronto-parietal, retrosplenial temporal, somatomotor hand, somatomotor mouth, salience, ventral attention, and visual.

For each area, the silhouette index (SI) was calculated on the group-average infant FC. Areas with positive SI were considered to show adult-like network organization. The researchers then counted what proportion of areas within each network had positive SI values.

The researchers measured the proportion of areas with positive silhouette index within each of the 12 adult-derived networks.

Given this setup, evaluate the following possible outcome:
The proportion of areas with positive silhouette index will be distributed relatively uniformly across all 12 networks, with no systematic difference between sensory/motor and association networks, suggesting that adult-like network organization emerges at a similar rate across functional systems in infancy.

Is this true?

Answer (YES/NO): NO